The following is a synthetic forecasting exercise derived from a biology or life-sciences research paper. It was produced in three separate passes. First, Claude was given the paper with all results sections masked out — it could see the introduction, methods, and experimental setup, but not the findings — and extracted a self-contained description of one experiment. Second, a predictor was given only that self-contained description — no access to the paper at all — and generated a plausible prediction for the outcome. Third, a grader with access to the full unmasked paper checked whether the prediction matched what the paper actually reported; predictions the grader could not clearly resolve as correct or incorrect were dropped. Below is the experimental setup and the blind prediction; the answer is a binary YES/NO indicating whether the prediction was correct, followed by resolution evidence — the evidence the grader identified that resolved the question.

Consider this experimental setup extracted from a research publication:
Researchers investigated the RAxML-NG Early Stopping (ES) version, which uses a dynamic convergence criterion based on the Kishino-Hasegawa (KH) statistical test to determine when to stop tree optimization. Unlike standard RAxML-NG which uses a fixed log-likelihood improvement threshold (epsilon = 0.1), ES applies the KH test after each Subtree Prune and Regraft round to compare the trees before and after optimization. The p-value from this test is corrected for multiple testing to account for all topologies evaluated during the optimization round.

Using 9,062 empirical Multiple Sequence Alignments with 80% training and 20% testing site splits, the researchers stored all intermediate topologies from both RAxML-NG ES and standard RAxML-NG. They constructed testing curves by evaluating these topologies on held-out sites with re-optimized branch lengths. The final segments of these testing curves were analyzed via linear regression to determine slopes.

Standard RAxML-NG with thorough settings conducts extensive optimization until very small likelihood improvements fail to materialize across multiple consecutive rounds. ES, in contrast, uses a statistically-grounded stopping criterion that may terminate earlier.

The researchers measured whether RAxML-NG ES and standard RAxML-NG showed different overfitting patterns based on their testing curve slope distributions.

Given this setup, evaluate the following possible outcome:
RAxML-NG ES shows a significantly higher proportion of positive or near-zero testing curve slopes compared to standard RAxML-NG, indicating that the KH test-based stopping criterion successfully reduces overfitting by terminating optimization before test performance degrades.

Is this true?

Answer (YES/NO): NO